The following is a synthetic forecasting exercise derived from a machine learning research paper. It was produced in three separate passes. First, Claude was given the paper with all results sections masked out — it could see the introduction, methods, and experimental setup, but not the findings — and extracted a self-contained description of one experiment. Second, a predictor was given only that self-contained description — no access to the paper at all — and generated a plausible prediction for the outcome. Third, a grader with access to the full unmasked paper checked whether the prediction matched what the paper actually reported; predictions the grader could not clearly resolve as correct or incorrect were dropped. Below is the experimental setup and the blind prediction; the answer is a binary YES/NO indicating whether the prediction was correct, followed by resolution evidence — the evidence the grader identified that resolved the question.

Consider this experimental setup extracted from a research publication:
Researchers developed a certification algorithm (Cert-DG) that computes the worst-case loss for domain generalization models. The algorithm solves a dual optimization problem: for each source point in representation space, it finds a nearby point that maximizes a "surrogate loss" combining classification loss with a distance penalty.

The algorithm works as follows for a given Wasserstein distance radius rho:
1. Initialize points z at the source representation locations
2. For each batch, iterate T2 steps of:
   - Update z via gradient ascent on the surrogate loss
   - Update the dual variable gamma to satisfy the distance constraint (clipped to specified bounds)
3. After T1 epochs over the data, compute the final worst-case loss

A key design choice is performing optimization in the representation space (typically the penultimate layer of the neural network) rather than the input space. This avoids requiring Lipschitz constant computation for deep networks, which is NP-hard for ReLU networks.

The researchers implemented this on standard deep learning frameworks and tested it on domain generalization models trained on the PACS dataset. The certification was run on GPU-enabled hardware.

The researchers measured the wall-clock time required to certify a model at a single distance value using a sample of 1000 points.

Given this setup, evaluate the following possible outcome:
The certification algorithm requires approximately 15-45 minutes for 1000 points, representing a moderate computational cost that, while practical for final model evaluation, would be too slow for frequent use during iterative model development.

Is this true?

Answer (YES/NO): NO